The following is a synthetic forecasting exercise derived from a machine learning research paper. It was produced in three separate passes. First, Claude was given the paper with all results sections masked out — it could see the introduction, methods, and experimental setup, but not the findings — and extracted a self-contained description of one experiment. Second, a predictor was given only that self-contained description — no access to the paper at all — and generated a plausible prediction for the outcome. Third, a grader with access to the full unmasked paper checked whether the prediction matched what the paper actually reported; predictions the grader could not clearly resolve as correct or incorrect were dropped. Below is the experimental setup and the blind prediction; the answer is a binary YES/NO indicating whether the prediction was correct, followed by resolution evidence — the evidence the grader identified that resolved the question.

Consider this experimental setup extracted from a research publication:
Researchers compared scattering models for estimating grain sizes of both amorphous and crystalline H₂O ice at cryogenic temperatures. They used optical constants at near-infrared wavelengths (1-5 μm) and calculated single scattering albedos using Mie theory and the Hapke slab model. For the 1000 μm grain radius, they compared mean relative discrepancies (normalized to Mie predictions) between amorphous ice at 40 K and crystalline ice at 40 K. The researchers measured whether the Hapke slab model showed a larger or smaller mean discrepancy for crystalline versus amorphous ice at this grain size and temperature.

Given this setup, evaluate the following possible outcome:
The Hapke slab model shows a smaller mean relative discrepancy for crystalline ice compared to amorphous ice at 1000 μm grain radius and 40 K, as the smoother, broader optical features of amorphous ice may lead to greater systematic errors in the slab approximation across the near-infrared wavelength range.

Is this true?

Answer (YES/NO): YES